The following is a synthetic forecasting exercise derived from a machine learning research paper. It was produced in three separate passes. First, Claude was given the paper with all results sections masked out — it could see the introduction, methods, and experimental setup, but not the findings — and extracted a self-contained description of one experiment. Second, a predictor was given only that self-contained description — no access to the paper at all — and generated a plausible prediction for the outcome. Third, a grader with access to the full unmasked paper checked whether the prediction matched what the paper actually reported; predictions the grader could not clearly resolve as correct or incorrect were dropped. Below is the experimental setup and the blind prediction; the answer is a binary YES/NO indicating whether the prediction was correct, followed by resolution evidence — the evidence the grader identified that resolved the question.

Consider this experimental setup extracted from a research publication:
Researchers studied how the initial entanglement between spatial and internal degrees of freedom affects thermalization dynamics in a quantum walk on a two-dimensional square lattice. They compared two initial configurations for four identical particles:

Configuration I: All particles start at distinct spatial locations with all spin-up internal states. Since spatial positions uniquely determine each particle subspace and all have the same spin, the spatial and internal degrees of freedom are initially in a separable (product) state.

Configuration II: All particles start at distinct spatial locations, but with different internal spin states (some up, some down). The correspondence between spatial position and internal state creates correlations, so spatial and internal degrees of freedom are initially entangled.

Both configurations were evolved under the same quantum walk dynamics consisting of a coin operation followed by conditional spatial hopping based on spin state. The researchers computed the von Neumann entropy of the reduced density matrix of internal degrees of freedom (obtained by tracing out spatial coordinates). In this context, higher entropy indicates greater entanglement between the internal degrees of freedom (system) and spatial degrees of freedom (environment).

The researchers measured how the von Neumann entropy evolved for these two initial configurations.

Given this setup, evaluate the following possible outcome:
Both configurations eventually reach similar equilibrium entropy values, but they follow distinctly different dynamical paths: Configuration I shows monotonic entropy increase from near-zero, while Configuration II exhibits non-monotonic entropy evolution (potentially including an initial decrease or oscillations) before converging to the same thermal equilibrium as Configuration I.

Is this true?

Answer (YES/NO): NO